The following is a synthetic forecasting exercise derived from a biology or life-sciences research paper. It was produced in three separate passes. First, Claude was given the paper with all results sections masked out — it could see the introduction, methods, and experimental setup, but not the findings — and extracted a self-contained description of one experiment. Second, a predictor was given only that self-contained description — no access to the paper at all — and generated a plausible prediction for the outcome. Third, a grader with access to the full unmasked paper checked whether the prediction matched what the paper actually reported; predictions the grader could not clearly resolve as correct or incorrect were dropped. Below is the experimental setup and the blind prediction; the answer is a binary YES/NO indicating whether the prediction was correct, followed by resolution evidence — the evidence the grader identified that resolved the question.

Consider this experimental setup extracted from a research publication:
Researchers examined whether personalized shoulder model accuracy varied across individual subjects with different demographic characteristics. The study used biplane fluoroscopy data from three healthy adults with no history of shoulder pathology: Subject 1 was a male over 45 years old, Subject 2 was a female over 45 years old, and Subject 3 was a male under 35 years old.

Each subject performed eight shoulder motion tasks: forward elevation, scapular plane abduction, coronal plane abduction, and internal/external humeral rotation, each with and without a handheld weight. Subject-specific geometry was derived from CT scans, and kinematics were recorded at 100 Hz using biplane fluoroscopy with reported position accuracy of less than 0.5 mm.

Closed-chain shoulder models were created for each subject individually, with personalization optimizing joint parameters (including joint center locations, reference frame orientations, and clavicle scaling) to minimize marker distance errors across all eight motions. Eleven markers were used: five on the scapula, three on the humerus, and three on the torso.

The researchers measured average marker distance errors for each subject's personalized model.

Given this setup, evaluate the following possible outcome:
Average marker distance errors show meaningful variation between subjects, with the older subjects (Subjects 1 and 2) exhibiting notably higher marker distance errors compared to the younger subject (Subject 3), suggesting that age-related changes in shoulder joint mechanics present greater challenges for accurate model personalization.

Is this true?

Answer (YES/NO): NO